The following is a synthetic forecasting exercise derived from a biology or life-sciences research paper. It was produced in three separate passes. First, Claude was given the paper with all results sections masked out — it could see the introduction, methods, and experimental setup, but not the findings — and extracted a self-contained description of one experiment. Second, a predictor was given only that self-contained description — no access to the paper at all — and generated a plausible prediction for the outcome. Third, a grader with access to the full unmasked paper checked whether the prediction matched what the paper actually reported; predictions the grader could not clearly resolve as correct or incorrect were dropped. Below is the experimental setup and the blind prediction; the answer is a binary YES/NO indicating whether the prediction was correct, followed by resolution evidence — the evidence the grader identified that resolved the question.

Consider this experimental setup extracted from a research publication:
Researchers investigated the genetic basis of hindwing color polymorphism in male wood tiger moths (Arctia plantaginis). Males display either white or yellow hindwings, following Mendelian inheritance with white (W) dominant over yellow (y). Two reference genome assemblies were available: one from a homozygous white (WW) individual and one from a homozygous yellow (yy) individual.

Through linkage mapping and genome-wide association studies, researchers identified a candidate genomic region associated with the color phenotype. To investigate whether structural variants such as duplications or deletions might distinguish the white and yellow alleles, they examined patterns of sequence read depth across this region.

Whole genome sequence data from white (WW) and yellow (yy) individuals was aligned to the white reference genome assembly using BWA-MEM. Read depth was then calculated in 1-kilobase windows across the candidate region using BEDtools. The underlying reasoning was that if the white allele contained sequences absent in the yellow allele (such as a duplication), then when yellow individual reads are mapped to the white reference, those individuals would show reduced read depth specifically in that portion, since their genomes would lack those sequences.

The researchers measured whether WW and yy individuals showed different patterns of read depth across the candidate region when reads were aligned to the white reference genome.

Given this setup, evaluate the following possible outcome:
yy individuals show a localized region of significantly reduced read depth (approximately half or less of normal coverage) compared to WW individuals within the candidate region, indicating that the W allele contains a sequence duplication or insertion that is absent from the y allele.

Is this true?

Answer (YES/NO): YES